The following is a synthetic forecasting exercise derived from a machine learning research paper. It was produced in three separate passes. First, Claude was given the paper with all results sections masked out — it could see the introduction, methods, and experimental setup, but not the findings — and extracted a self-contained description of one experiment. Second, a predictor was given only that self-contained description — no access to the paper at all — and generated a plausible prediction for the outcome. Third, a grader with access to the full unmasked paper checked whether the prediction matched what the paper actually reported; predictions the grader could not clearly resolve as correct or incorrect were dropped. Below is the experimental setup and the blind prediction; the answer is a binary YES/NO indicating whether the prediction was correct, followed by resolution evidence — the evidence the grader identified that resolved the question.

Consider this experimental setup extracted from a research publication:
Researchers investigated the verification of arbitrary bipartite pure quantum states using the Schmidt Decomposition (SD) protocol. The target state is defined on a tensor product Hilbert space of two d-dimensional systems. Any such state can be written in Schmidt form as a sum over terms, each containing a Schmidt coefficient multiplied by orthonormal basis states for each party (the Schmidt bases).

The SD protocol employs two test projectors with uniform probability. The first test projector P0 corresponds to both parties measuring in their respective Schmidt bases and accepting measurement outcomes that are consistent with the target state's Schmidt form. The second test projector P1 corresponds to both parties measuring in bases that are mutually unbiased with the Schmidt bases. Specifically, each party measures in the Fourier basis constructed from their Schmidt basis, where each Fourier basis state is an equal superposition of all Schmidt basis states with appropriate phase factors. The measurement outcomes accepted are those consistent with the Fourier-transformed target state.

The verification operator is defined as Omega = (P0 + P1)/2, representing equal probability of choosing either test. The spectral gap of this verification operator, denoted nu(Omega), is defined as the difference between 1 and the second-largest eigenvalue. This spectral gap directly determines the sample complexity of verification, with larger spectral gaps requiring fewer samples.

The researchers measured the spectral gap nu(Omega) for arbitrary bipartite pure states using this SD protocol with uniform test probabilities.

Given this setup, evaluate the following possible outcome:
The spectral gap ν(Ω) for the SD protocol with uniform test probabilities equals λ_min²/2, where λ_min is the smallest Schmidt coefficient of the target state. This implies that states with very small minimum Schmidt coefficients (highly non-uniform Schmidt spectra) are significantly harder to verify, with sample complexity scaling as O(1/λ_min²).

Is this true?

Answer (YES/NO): NO